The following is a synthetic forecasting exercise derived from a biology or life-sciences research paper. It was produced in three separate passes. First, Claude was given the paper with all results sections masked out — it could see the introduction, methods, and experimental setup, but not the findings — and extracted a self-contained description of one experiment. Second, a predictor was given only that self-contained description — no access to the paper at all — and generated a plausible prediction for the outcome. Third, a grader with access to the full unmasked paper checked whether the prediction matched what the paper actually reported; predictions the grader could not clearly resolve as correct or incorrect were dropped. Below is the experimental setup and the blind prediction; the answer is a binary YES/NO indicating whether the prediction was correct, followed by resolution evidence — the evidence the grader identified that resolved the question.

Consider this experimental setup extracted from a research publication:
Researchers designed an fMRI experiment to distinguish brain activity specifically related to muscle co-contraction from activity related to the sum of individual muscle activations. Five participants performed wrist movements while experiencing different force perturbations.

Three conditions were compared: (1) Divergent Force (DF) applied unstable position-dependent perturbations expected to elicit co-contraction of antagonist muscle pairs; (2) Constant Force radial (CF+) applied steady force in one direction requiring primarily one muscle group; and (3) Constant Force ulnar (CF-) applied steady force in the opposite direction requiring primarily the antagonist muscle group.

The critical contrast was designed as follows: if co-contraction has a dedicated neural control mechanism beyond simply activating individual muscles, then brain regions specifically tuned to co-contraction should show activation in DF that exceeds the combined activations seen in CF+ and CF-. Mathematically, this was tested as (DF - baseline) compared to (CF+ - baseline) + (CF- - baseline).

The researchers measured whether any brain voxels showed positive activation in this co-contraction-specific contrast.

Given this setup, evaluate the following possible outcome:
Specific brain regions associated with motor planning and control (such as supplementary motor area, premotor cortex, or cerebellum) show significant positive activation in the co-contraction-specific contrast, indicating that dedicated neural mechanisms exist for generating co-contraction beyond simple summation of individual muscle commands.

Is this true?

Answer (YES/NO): YES